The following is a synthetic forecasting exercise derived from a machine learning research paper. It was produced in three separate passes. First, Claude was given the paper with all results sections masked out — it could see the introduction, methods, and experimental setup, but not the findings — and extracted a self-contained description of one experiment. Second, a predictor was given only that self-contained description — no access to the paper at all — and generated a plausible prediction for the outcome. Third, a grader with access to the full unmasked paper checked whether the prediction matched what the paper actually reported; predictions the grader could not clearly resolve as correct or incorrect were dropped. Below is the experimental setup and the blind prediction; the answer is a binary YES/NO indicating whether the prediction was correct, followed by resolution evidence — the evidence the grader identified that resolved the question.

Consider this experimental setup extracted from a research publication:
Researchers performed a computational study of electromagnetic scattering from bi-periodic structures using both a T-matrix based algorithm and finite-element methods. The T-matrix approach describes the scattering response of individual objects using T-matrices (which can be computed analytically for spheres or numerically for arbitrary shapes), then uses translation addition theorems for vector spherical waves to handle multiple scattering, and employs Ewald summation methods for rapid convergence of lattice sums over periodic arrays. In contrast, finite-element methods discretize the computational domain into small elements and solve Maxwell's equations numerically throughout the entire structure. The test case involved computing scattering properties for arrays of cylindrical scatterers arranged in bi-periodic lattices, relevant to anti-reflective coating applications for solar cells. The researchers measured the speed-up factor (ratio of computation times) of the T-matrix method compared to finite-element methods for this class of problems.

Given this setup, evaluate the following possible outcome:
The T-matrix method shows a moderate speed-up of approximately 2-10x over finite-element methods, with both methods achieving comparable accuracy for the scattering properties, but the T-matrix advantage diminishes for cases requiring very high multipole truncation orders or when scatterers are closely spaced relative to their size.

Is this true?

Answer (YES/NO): NO